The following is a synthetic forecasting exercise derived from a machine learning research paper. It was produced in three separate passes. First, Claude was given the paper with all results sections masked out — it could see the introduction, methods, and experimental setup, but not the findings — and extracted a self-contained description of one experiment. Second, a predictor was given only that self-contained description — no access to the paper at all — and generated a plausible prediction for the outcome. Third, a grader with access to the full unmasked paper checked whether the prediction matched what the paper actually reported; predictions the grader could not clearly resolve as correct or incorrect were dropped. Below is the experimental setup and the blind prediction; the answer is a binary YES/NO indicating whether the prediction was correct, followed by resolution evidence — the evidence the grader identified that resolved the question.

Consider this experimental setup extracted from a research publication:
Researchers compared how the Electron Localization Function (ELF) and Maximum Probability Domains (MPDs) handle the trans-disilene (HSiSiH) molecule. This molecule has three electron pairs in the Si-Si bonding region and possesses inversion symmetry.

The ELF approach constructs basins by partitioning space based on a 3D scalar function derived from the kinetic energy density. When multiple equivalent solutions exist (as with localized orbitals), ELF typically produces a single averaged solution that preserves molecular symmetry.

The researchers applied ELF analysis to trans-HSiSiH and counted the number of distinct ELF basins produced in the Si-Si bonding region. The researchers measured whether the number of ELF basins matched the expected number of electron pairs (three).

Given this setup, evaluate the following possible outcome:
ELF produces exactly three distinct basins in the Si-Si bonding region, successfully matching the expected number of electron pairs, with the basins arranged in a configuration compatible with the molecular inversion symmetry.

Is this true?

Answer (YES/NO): NO